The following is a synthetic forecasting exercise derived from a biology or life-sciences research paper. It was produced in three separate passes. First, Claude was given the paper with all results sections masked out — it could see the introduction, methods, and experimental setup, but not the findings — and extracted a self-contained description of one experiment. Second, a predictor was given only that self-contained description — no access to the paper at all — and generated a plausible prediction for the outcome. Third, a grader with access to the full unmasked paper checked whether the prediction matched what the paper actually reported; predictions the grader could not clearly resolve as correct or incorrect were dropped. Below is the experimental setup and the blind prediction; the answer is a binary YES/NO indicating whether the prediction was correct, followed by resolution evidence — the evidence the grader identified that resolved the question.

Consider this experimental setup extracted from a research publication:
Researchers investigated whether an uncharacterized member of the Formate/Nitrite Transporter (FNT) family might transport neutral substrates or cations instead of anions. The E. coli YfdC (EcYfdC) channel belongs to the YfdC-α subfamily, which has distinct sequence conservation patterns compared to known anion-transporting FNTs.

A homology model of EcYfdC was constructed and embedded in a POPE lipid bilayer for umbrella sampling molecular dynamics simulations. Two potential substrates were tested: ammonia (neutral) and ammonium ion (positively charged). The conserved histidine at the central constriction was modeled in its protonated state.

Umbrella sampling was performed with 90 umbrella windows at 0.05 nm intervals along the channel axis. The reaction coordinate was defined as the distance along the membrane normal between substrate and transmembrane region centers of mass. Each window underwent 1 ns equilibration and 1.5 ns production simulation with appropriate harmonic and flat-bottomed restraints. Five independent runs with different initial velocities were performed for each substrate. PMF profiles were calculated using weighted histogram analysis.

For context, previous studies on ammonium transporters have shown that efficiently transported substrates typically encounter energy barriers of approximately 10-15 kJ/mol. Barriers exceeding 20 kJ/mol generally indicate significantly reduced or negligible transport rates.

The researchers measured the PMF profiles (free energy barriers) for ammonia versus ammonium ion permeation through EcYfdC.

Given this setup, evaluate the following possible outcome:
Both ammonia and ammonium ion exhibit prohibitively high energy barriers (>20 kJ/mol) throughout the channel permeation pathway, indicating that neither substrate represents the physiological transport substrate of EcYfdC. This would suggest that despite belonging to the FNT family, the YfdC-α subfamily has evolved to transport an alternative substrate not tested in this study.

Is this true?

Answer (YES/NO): NO